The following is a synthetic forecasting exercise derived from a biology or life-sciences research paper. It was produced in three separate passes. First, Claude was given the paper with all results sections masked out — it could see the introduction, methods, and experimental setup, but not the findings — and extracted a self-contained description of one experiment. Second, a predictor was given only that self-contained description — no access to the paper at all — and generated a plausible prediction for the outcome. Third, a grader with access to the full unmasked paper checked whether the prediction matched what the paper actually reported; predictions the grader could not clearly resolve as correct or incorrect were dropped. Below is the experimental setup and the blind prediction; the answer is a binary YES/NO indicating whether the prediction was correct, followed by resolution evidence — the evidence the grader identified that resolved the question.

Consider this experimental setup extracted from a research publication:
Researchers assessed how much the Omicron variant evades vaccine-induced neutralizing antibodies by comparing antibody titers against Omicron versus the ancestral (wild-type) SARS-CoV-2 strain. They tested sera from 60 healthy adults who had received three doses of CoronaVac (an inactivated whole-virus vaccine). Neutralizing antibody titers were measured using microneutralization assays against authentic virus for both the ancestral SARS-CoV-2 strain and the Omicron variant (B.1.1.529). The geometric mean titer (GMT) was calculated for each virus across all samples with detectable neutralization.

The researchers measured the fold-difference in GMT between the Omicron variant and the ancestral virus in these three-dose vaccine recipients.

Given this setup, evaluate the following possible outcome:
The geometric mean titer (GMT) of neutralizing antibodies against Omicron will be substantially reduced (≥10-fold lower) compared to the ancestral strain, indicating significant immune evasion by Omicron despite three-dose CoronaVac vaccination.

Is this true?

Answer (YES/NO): YES